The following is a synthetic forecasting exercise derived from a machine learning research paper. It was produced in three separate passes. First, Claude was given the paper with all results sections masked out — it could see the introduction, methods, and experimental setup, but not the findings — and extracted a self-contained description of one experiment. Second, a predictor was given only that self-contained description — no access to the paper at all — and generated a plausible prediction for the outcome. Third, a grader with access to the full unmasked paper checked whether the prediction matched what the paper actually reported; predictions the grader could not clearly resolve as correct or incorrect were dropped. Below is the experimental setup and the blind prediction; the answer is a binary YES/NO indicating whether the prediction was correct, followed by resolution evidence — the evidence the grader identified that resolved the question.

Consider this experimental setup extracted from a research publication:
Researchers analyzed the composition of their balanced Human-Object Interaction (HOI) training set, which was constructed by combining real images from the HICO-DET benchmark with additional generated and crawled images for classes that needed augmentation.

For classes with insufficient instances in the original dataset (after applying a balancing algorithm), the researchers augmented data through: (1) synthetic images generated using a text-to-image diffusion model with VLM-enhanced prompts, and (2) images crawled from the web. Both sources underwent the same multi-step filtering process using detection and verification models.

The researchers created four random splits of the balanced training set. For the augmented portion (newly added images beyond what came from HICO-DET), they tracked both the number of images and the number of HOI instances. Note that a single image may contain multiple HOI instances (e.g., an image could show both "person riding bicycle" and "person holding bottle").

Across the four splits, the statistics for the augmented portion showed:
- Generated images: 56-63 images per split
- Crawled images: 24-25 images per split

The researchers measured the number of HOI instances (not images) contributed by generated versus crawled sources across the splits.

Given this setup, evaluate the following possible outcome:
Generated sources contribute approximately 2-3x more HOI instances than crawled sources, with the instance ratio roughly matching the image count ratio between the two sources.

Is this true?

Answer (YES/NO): YES